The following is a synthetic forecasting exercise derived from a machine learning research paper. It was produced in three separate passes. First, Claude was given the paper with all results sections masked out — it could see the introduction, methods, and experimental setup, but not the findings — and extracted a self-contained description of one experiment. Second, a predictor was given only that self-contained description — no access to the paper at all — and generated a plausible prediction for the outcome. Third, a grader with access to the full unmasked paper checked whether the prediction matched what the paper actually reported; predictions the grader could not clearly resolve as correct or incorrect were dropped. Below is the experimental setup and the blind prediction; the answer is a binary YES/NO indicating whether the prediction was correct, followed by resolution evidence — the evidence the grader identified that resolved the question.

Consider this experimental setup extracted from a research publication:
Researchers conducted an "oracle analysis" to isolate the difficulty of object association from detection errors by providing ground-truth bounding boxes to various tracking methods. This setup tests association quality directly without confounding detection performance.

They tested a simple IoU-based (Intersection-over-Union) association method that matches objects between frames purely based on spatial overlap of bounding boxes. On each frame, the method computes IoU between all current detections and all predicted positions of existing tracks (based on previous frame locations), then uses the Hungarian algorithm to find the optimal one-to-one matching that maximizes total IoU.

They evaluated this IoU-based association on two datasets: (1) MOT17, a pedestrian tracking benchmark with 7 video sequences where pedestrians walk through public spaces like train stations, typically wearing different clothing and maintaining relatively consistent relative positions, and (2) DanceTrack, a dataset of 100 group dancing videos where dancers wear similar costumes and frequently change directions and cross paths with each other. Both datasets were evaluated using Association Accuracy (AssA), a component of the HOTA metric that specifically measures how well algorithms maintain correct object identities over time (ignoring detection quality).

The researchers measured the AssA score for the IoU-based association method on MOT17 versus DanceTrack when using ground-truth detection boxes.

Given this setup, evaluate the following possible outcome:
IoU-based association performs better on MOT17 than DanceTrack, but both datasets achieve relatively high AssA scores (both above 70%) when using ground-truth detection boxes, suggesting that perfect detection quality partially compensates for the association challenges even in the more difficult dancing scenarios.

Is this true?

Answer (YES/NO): NO